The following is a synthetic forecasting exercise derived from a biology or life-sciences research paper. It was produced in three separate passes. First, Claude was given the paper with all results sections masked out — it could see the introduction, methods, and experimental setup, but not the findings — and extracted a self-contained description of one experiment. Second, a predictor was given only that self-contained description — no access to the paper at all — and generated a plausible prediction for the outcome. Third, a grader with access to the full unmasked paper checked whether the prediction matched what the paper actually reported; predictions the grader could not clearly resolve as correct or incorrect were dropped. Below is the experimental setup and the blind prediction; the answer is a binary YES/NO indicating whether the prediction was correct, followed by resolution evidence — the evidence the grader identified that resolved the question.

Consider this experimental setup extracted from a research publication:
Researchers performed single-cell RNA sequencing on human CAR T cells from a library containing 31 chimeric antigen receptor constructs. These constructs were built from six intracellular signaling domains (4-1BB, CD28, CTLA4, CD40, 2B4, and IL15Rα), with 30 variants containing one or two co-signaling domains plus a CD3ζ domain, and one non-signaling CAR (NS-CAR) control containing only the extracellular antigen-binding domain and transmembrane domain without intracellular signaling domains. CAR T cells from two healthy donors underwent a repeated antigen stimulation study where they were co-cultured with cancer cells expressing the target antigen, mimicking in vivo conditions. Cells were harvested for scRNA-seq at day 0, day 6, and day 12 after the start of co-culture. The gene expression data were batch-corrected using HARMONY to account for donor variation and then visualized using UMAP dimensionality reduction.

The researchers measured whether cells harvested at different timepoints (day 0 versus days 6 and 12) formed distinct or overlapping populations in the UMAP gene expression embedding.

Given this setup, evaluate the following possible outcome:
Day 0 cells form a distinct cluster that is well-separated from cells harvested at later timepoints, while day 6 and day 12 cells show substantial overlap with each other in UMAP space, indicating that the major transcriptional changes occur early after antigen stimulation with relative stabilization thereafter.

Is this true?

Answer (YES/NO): YES